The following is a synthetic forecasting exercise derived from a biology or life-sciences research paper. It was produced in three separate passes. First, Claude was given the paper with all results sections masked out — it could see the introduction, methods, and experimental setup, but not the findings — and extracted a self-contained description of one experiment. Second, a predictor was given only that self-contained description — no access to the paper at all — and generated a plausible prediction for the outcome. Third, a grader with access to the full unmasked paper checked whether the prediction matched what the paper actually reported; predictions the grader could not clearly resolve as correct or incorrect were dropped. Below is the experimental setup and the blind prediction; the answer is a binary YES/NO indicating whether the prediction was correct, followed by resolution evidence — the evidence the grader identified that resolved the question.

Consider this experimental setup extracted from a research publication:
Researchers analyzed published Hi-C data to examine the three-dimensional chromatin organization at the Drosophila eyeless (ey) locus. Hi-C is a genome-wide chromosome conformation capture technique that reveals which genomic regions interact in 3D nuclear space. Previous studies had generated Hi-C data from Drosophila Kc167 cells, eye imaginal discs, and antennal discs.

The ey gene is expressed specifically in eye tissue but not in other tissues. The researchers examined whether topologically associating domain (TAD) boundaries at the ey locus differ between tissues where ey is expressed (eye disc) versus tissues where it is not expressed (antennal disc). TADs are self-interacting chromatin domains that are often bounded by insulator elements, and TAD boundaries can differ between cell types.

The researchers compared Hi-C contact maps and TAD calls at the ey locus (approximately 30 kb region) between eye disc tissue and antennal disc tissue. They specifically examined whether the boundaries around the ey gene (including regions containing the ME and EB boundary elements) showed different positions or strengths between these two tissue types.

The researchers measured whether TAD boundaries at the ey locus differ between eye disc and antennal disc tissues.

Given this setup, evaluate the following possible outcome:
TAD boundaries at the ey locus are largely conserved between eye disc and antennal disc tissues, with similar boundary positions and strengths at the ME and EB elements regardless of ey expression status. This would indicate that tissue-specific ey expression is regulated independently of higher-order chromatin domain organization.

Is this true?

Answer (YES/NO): YES